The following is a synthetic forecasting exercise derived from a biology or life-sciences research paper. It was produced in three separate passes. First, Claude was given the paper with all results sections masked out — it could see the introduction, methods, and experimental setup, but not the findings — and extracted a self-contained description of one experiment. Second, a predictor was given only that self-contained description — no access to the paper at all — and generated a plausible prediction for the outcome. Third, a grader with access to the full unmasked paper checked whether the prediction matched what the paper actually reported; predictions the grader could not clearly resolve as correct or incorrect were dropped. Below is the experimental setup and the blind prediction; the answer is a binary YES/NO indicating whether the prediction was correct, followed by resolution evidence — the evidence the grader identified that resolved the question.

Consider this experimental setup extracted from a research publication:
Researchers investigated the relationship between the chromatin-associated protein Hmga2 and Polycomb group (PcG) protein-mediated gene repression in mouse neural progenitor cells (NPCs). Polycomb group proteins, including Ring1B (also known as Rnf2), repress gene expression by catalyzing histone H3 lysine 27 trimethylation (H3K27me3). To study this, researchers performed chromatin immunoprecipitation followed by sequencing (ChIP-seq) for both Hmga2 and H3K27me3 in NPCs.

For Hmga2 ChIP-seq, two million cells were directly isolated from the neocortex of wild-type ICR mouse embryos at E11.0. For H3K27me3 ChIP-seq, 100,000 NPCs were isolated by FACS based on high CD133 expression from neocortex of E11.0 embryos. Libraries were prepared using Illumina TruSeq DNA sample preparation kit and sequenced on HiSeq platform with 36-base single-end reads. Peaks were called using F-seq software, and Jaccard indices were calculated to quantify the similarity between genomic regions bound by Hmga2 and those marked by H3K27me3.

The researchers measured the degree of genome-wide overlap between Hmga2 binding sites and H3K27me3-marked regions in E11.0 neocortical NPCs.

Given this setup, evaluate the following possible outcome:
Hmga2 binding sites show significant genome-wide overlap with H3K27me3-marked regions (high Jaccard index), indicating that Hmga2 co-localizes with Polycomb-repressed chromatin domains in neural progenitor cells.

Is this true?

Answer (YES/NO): NO